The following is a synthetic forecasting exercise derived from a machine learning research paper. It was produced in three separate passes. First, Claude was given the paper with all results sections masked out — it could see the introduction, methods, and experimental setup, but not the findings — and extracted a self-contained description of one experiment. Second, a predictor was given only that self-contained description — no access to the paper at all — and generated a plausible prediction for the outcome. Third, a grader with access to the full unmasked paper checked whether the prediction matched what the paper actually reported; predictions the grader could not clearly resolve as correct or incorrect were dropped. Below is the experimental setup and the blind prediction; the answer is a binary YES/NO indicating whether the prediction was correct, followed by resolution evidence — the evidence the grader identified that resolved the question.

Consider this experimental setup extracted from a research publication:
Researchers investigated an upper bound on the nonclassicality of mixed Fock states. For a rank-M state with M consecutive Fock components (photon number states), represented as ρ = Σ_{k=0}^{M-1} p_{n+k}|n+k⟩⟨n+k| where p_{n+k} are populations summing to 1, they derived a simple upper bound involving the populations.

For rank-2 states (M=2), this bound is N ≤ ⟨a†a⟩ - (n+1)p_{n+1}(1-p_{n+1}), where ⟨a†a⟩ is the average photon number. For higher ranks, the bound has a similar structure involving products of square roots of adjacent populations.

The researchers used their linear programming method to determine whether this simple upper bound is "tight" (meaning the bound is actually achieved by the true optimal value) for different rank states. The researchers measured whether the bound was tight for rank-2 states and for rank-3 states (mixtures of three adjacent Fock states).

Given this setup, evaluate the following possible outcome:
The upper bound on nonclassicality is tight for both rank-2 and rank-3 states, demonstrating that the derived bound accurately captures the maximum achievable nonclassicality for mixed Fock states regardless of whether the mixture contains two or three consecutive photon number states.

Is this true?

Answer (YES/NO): NO